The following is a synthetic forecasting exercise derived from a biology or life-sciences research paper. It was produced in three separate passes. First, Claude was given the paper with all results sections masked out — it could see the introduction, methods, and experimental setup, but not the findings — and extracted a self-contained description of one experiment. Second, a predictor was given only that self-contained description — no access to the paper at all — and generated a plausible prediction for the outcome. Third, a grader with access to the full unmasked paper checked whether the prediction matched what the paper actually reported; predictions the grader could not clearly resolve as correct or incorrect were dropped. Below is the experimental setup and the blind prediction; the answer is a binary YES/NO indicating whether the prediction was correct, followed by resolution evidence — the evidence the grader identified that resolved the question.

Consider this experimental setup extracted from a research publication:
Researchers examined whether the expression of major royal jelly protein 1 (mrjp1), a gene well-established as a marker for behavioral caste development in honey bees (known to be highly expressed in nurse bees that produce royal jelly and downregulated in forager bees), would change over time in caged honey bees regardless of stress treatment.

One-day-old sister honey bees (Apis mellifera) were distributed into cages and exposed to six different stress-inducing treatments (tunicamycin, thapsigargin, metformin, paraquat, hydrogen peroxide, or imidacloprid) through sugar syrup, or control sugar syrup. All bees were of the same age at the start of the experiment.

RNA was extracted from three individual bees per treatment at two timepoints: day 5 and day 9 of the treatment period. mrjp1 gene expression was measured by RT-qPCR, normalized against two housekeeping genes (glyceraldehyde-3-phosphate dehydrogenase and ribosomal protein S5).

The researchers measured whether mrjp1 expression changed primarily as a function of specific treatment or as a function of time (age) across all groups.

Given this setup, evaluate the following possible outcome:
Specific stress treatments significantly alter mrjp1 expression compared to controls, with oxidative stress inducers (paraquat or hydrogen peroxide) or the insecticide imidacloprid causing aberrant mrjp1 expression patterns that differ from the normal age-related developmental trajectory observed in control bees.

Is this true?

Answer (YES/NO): NO